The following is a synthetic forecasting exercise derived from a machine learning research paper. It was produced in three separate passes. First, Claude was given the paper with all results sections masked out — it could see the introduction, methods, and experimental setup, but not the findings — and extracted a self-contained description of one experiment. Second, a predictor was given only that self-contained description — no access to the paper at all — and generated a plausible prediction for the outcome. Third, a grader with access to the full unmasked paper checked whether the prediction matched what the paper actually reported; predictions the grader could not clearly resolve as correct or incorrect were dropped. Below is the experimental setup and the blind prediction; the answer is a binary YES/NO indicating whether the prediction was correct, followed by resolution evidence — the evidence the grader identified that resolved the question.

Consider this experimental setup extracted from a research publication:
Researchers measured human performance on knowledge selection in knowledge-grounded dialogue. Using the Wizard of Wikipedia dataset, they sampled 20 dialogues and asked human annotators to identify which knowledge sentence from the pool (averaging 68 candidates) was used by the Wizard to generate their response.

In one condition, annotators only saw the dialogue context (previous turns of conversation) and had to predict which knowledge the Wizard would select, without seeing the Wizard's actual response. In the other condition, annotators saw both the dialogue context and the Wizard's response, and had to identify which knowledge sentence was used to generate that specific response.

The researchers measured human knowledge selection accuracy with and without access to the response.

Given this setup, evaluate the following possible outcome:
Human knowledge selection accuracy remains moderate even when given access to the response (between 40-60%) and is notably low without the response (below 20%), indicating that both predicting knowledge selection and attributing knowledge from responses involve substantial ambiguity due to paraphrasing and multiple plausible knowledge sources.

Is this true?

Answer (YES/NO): NO